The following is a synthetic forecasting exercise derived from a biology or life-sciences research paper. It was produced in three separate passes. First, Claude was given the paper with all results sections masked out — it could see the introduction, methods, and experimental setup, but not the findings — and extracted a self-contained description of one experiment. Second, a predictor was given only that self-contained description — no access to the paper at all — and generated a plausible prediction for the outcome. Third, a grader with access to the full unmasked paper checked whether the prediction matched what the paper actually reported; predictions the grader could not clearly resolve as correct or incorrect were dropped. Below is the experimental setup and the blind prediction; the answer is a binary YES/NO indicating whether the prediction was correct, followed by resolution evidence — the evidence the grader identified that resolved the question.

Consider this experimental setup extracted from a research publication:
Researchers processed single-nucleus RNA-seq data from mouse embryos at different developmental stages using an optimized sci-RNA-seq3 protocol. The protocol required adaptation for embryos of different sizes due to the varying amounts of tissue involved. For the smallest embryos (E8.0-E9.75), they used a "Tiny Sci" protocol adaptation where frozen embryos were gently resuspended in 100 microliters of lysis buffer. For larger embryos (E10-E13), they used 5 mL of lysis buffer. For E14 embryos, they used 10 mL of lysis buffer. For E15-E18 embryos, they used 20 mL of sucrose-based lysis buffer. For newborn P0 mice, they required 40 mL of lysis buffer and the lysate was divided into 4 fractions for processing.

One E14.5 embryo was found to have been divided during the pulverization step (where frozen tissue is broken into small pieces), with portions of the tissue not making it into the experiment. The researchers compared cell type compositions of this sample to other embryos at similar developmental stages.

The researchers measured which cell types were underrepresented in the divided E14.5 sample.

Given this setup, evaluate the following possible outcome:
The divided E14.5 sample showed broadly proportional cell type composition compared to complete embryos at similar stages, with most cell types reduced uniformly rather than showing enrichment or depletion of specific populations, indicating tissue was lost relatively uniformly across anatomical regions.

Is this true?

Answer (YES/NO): NO